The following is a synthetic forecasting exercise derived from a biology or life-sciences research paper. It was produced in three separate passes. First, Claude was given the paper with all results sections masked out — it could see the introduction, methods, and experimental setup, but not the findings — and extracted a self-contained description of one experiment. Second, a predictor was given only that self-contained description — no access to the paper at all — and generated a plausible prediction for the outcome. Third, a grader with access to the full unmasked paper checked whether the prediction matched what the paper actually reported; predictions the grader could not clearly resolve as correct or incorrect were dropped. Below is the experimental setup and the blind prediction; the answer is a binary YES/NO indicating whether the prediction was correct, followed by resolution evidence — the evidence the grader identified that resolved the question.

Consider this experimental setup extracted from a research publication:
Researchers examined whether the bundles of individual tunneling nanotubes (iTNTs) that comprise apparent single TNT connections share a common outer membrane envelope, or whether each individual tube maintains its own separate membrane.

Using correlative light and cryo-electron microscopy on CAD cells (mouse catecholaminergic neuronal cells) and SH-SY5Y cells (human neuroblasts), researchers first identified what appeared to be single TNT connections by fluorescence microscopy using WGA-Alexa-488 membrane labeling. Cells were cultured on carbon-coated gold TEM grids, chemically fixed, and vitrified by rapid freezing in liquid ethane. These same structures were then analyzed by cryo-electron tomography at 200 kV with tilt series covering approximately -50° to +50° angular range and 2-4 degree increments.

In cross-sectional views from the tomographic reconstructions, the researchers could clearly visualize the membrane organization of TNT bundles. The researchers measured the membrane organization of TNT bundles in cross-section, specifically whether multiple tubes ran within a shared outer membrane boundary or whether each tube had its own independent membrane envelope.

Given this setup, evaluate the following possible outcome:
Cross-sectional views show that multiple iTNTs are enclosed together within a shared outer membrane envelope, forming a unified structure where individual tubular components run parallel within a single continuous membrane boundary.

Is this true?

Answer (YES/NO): NO